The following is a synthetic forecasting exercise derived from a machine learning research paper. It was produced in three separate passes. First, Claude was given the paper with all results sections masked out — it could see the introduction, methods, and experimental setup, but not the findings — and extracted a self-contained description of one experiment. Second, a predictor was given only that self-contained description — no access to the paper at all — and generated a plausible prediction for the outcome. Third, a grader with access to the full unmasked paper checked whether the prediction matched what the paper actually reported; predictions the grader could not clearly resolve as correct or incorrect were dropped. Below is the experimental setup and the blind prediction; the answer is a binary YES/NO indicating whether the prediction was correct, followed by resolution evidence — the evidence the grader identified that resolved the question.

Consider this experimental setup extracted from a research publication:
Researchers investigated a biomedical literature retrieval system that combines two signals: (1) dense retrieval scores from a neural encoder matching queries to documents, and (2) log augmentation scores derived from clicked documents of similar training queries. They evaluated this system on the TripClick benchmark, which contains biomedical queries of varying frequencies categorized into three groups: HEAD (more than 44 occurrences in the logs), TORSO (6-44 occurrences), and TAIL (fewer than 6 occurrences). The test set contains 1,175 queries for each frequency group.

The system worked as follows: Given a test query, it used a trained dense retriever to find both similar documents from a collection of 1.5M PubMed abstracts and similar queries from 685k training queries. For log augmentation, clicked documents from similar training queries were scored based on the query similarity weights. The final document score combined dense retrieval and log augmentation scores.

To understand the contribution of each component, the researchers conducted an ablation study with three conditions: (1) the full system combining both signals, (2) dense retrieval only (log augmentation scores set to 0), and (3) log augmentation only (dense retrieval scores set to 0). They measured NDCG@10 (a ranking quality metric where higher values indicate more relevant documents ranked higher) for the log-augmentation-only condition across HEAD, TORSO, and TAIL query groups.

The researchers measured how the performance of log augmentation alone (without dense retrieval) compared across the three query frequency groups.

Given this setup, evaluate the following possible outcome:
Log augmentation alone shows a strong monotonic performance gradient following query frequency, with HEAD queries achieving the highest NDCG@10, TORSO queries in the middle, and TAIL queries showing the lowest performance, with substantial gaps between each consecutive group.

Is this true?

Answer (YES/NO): YES